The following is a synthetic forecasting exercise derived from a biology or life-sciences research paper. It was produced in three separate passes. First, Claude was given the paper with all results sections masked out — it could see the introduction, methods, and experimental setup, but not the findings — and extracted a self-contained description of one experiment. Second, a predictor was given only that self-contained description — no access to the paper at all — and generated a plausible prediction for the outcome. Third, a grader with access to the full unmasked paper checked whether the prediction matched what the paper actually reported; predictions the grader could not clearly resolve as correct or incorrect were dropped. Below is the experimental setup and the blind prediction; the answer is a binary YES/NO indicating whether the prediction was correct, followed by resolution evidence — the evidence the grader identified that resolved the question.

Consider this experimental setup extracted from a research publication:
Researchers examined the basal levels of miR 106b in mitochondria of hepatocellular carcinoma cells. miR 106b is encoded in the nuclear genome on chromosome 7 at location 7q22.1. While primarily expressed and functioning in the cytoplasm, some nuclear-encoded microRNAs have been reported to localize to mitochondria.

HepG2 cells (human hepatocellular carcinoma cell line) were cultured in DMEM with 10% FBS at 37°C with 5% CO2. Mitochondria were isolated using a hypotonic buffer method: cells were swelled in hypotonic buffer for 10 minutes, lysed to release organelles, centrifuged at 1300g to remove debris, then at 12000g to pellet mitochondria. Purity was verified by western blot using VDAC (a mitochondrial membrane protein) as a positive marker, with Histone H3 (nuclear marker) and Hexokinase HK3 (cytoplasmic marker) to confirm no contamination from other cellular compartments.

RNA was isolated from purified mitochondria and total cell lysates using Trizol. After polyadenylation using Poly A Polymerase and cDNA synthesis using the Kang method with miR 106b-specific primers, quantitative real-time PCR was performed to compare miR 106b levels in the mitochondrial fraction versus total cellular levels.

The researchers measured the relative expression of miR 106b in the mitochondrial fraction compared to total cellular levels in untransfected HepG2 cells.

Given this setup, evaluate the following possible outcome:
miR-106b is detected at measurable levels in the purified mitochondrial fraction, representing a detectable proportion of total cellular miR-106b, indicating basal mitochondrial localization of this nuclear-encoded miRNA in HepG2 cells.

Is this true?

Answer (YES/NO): YES